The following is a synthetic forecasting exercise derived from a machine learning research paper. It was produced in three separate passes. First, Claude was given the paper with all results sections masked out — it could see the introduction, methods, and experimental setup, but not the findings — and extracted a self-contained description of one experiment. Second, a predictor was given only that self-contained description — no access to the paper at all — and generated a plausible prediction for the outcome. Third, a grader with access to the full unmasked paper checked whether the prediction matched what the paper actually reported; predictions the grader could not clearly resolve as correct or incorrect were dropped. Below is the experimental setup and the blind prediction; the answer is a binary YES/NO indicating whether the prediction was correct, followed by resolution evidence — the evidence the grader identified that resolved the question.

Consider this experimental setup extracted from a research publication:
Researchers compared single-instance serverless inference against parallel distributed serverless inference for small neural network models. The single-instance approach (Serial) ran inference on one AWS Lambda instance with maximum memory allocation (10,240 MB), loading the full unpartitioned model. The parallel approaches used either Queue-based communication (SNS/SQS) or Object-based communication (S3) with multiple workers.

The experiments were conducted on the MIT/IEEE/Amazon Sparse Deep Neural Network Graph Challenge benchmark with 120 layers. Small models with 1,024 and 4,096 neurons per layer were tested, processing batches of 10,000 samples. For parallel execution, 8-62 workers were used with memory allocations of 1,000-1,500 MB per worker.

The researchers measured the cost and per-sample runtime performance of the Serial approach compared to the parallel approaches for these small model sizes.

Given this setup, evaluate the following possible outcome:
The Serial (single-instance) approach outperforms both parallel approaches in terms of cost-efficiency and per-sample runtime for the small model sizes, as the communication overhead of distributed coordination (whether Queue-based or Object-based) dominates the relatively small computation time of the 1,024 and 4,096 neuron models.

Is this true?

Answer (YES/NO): YES